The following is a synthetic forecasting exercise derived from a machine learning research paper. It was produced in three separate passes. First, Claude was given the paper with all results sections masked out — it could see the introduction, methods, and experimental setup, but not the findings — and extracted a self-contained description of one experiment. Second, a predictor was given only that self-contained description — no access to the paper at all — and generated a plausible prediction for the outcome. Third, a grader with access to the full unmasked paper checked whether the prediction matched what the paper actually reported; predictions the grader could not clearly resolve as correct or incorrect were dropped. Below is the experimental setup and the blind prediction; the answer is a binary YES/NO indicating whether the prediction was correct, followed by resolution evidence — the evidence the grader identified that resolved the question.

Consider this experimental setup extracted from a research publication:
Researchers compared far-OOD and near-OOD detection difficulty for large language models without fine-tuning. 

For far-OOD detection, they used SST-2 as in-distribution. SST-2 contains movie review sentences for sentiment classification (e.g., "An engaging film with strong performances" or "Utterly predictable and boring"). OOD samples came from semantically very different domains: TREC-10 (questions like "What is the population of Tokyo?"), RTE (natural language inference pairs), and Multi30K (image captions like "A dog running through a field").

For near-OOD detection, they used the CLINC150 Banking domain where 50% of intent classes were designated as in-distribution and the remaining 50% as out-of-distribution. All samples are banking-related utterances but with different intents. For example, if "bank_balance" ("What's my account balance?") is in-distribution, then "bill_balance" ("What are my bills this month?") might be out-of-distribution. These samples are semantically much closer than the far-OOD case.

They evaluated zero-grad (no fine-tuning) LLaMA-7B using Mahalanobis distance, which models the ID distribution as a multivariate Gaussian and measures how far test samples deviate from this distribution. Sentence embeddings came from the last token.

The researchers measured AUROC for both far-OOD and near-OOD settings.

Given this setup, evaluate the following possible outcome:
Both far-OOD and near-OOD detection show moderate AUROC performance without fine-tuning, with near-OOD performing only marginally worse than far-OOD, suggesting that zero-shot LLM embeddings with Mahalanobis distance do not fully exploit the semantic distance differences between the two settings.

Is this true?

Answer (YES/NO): NO